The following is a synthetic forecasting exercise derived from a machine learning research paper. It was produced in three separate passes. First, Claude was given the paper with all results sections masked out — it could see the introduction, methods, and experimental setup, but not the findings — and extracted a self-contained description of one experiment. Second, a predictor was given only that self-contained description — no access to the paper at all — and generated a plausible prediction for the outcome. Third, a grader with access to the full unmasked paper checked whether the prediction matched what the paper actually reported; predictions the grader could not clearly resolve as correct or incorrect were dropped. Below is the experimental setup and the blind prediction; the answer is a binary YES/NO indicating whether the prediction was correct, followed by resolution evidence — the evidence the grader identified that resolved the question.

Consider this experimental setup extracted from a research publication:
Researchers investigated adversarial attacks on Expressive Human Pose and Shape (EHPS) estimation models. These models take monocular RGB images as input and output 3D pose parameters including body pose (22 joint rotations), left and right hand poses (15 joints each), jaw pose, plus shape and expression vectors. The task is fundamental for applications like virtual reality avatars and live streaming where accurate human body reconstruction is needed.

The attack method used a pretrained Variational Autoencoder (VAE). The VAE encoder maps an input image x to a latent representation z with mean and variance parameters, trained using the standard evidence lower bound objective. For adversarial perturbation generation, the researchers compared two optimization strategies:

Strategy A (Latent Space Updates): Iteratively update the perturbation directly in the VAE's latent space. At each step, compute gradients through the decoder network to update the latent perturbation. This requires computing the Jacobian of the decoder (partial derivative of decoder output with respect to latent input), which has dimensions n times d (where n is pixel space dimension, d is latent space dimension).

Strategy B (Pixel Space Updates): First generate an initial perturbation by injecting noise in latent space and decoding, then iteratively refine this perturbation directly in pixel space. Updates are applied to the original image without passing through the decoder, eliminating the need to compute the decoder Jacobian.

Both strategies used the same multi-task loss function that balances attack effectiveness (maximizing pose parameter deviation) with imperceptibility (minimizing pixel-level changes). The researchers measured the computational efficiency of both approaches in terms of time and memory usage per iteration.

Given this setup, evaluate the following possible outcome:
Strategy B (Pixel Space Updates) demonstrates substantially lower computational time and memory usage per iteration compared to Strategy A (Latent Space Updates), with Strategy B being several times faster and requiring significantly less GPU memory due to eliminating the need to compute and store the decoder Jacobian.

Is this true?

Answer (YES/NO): YES